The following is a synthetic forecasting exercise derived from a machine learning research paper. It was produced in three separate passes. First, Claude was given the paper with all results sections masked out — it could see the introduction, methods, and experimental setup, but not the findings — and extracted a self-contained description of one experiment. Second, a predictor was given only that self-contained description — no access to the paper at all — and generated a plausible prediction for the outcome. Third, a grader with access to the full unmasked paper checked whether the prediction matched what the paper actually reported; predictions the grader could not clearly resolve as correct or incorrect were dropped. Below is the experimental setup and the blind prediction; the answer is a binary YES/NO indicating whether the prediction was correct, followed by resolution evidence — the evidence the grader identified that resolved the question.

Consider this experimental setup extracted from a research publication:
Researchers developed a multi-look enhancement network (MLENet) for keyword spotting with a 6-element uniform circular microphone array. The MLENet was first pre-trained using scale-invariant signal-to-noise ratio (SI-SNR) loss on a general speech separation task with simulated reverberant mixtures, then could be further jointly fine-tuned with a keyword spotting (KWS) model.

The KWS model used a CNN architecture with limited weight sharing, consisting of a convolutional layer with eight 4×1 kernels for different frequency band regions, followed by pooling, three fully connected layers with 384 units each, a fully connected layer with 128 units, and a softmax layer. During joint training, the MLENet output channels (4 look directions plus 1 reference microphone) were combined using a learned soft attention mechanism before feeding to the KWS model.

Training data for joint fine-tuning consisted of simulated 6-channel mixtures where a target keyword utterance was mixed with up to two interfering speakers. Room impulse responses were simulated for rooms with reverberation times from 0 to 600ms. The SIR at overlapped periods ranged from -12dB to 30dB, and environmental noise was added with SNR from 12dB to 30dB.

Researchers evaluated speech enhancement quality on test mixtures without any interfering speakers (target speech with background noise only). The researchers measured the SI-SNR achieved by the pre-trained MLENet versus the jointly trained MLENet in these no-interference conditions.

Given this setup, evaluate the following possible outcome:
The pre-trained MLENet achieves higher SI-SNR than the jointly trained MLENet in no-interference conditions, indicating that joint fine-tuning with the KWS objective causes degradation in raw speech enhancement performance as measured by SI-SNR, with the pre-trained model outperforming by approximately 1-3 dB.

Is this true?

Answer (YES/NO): NO